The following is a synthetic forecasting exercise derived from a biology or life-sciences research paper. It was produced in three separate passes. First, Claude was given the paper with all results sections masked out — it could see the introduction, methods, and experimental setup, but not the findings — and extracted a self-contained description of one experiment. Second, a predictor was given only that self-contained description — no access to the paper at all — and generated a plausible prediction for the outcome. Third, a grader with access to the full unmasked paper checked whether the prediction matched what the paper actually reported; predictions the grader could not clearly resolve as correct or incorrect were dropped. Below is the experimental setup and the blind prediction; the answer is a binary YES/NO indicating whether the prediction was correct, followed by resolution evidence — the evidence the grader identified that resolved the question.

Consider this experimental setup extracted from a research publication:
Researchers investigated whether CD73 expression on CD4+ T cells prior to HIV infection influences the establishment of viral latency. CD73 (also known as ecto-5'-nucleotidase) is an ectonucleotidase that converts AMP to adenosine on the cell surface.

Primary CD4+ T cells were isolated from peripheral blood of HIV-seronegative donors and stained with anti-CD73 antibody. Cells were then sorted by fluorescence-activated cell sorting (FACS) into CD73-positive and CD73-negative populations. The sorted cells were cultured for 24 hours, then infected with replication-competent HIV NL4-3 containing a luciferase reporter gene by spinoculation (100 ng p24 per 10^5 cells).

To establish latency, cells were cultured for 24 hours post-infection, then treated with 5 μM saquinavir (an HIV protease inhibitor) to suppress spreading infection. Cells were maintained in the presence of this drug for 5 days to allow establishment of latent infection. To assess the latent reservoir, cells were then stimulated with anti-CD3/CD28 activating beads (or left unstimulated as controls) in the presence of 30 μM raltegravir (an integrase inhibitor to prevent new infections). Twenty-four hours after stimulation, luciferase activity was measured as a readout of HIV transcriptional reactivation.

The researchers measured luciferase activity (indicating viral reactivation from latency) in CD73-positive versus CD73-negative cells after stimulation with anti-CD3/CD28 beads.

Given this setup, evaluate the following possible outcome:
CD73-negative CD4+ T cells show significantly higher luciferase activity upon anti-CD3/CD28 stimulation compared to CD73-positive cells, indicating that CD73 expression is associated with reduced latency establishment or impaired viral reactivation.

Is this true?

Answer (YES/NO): NO